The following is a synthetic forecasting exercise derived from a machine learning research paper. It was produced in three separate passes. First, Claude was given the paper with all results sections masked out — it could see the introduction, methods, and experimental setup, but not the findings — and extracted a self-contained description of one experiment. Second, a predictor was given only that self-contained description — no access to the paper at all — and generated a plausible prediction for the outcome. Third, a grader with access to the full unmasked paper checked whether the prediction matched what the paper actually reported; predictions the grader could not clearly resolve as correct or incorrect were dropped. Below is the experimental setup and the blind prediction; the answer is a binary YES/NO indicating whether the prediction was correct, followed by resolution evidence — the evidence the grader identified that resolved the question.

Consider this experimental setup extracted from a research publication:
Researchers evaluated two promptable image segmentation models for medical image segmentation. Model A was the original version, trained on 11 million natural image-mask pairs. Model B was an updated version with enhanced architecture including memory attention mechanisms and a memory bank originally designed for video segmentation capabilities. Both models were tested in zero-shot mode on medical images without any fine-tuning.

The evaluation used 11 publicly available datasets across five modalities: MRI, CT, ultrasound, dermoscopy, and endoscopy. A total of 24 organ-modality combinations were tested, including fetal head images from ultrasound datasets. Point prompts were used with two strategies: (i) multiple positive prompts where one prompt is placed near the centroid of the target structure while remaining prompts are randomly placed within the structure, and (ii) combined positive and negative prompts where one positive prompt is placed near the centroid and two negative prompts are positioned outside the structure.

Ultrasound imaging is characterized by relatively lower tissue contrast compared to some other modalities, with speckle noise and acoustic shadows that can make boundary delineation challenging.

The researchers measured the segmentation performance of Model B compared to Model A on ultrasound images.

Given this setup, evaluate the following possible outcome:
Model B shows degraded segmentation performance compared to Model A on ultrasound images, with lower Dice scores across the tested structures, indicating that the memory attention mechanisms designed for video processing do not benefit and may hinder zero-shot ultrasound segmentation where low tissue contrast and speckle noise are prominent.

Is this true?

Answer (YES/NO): YES